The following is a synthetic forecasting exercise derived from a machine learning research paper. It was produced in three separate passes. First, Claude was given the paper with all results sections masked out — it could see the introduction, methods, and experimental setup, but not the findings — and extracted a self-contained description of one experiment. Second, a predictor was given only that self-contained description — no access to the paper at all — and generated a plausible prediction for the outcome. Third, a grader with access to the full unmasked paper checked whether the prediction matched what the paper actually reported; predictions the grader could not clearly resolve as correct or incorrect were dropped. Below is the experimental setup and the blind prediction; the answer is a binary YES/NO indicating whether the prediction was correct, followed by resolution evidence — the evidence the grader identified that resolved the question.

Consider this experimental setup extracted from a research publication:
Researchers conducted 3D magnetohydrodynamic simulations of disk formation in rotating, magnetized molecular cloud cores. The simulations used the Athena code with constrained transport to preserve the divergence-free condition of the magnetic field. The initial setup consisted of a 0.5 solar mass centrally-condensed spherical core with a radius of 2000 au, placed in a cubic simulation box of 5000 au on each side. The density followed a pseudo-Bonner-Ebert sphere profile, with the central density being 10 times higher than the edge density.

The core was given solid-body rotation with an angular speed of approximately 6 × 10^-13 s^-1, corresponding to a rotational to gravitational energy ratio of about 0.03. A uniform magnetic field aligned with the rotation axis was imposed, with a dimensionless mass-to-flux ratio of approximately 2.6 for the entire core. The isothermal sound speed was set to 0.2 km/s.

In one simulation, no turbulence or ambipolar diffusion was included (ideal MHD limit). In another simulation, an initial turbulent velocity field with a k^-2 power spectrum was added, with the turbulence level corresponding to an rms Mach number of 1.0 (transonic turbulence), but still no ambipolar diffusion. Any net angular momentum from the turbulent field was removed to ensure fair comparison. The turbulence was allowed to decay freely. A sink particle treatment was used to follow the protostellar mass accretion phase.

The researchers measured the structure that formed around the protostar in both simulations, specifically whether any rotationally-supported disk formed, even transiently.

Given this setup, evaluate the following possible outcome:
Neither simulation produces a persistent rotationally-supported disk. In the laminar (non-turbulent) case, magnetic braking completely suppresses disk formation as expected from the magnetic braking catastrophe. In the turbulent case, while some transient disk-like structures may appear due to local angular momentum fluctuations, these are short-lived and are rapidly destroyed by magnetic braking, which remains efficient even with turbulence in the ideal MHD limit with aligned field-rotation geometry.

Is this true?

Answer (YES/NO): NO